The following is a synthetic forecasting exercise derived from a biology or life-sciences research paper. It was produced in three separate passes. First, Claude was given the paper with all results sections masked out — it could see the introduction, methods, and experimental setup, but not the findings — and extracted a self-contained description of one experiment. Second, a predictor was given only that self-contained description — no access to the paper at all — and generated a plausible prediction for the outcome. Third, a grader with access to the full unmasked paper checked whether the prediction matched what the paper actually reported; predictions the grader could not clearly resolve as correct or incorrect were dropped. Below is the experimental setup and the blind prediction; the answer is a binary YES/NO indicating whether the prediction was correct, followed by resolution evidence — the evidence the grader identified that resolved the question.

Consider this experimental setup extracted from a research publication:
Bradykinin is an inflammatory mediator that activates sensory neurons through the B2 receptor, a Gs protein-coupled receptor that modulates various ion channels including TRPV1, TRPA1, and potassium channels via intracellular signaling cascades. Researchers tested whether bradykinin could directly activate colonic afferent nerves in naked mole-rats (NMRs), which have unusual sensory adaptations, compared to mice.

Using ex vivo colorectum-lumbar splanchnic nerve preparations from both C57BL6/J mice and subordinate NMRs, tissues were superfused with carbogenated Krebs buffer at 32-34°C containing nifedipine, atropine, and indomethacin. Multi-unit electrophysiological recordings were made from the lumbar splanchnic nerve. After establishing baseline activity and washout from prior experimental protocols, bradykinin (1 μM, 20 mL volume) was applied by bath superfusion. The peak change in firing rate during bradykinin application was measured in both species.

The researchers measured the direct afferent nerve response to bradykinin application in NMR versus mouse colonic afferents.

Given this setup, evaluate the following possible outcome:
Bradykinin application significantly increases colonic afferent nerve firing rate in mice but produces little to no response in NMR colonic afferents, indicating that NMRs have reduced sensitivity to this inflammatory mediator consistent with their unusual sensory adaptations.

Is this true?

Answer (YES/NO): YES